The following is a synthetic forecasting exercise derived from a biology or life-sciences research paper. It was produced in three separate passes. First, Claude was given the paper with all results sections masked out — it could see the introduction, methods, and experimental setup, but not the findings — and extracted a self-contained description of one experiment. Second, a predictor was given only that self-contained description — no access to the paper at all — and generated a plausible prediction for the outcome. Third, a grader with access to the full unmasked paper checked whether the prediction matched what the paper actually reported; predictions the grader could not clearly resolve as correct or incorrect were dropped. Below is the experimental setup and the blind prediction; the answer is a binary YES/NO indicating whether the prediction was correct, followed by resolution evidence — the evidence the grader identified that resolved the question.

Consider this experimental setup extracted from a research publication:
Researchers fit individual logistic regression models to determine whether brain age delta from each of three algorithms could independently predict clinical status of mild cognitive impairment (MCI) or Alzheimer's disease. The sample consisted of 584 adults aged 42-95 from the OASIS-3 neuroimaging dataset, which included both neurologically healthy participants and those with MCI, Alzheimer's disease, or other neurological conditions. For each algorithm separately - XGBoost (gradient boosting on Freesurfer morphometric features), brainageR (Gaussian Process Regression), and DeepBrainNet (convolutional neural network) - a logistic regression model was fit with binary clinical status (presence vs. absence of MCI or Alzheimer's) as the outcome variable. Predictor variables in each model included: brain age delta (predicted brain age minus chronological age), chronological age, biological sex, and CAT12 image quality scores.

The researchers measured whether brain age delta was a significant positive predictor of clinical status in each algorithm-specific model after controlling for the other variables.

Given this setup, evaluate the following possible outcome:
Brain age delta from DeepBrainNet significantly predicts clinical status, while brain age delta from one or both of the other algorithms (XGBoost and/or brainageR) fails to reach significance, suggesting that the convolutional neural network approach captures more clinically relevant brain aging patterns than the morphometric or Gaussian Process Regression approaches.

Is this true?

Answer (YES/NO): NO